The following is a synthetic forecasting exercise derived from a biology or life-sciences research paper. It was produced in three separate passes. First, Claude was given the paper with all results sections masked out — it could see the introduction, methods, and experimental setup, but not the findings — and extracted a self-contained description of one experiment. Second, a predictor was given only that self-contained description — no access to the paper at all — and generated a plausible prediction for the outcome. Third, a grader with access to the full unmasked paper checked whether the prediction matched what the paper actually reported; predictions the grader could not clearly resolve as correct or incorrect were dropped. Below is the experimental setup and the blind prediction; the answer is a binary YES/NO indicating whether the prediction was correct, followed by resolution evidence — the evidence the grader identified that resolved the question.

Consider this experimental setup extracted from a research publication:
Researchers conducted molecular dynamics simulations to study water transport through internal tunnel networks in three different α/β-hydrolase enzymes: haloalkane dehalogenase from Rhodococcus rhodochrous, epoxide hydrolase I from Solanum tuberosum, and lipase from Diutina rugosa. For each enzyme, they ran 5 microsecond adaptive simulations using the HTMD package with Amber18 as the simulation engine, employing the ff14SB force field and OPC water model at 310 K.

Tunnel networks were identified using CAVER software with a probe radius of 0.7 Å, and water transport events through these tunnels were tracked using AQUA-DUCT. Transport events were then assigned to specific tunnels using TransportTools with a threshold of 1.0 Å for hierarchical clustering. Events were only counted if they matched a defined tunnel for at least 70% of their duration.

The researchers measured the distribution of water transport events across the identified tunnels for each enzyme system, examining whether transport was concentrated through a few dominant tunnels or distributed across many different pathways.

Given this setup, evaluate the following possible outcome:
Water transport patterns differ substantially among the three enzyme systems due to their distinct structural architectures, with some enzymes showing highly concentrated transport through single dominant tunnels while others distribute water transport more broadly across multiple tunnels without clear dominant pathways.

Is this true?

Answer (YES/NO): YES